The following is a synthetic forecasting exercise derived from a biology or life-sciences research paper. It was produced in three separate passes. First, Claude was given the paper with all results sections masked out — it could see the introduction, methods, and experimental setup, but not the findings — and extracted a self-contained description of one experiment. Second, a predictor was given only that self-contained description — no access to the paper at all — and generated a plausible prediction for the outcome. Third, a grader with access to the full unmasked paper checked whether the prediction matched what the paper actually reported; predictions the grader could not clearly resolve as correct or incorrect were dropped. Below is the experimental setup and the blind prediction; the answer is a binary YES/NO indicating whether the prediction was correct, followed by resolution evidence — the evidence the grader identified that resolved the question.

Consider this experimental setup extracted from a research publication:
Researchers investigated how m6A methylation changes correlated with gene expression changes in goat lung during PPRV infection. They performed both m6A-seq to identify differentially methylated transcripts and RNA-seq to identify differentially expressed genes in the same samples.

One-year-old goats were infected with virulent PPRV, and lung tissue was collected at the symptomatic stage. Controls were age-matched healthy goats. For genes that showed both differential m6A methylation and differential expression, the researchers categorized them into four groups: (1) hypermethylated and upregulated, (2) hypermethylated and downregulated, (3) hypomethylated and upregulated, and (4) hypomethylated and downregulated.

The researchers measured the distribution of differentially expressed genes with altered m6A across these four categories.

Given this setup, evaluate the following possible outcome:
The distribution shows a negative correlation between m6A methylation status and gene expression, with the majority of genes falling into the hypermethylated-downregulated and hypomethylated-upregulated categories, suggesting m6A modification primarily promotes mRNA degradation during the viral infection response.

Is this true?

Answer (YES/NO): NO